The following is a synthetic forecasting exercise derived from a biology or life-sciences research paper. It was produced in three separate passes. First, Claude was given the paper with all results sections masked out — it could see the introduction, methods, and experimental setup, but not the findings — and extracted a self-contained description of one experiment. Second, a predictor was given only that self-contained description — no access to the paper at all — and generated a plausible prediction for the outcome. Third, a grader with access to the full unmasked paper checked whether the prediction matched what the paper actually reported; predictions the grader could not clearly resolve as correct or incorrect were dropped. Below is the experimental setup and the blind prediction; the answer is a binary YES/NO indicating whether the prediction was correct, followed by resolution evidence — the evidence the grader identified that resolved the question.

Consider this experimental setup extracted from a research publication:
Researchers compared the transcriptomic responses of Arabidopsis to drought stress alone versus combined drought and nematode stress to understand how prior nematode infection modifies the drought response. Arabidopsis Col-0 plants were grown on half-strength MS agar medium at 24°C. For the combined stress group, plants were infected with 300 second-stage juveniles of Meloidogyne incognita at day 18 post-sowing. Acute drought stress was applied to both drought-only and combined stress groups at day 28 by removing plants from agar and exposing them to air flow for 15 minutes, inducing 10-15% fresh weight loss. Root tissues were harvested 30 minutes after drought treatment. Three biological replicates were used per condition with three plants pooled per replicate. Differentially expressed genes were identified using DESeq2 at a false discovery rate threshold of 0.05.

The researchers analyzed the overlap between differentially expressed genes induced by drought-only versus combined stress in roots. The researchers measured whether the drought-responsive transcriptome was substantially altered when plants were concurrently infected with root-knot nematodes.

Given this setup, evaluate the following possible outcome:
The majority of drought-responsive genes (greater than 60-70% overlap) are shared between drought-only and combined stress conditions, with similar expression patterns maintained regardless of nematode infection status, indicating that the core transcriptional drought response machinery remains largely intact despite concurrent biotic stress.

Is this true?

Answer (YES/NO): YES